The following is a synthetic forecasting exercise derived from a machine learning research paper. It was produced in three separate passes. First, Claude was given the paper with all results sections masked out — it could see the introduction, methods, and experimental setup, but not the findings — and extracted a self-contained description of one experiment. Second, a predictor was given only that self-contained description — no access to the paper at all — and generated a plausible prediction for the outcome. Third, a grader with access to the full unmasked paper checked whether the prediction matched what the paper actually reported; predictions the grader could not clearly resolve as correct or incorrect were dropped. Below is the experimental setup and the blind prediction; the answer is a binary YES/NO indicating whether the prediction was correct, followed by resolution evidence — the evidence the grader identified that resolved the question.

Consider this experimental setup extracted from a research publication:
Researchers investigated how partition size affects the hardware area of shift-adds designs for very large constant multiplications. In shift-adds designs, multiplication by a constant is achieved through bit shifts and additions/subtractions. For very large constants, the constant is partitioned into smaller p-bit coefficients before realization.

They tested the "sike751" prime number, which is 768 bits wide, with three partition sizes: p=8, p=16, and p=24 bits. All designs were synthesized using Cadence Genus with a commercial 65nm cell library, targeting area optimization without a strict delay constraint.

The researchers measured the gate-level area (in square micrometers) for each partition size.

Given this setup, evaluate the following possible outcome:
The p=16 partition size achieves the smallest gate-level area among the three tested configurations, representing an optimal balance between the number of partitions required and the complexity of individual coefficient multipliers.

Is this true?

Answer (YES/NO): YES